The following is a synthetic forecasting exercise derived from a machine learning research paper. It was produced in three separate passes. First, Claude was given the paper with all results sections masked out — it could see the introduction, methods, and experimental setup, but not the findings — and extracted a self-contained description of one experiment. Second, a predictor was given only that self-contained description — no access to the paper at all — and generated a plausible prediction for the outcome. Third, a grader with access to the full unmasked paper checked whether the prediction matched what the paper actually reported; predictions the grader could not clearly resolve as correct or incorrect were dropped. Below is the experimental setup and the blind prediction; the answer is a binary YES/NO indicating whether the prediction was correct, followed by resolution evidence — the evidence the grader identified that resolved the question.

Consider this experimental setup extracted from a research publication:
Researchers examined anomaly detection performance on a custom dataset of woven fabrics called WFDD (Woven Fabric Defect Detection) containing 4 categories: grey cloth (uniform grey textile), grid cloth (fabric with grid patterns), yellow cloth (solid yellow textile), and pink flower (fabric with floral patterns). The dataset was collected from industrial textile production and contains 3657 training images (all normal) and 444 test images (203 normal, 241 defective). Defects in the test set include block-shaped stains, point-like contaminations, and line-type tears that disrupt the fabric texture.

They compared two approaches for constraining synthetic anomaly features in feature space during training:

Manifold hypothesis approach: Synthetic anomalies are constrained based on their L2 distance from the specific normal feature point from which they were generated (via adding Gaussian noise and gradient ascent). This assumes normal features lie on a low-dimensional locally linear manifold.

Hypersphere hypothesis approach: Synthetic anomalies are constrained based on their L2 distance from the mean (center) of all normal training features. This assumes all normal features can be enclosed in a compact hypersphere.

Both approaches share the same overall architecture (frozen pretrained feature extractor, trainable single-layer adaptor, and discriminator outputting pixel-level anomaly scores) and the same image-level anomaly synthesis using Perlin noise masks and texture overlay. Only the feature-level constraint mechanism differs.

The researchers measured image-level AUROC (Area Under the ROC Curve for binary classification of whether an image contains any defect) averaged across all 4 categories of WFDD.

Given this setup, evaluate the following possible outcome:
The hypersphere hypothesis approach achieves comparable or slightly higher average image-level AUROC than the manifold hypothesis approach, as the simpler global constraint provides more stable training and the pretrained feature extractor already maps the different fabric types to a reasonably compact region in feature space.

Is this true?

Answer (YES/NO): NO